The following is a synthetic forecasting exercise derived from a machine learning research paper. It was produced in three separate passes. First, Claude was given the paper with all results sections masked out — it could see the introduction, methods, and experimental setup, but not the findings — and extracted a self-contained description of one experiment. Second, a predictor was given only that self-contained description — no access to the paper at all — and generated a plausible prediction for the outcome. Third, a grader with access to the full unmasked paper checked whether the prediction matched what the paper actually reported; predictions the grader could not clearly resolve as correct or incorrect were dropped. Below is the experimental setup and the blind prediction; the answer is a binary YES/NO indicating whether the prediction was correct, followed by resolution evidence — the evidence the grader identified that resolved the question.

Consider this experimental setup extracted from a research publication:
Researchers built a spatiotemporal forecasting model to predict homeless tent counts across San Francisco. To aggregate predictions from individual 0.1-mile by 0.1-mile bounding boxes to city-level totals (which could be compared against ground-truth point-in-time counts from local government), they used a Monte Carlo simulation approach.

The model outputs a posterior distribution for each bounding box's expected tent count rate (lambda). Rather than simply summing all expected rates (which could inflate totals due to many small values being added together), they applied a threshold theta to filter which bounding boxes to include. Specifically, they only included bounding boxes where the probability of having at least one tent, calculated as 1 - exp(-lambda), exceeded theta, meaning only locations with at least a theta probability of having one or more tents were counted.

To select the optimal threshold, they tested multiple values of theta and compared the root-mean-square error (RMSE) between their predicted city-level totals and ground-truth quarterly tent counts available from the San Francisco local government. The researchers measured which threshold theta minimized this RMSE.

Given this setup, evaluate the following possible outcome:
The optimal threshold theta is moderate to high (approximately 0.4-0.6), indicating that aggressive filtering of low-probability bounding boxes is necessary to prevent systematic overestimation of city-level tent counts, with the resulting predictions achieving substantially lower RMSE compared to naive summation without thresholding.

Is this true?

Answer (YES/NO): NO